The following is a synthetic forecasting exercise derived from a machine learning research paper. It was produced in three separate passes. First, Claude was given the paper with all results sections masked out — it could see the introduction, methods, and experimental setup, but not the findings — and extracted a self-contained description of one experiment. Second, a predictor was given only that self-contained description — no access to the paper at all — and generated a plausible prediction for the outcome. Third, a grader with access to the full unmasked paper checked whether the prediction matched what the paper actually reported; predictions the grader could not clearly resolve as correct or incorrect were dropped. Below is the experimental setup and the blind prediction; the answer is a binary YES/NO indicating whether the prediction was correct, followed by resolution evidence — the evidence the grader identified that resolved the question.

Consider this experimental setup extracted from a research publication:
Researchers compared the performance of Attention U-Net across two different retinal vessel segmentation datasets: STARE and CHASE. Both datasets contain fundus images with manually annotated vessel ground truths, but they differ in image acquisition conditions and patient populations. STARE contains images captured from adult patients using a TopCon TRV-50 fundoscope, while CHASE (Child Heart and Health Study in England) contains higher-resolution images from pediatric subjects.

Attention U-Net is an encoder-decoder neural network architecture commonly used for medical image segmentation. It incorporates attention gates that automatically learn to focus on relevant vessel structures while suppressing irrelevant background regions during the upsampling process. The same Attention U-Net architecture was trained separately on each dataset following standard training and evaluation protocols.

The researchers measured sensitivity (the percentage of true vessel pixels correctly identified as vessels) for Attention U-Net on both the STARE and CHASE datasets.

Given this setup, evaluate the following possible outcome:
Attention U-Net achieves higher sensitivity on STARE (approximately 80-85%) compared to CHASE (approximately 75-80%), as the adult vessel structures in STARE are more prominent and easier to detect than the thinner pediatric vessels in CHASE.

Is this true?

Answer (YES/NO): NO